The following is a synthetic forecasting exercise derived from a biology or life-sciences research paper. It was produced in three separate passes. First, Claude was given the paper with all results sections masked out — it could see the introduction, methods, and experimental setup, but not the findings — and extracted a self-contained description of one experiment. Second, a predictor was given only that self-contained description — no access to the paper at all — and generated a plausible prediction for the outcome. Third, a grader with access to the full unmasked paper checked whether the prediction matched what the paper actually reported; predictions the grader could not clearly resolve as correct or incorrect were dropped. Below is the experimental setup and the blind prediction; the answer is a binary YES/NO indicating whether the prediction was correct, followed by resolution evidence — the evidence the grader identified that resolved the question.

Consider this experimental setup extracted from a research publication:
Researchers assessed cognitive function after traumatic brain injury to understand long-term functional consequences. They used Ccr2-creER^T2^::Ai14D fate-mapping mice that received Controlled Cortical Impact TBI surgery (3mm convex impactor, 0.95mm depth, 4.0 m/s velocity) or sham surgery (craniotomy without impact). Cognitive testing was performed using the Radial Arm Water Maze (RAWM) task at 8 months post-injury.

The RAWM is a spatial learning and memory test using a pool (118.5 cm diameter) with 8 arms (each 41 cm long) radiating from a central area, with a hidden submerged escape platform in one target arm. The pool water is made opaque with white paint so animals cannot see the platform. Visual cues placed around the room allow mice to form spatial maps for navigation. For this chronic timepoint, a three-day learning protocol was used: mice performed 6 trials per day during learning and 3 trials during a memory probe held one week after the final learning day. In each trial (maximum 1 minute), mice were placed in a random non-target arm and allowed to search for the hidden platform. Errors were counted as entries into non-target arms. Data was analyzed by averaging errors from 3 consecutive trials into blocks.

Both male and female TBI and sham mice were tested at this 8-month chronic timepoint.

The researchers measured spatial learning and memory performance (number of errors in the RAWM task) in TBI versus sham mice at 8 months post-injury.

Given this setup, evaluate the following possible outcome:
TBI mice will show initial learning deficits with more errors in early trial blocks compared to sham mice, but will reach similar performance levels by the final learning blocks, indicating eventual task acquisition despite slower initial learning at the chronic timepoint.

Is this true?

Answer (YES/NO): NO